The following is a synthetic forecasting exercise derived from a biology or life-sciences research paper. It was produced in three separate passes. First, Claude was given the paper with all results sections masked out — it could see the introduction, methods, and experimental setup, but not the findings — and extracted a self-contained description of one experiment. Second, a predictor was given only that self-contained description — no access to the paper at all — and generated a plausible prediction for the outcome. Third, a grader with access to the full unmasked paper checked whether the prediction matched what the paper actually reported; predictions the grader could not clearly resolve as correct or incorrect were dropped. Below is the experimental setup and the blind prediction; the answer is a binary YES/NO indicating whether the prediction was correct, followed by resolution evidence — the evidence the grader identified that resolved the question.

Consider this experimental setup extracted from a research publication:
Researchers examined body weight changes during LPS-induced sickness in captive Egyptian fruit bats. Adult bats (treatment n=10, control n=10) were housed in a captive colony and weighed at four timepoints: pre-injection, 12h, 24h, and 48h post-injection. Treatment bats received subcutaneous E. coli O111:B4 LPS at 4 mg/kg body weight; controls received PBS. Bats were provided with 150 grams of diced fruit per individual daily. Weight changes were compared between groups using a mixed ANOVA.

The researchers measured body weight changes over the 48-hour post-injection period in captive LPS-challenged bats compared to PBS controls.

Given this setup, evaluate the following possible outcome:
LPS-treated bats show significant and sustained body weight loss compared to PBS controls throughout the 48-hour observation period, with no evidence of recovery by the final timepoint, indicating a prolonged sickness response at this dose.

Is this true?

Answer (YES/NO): YES